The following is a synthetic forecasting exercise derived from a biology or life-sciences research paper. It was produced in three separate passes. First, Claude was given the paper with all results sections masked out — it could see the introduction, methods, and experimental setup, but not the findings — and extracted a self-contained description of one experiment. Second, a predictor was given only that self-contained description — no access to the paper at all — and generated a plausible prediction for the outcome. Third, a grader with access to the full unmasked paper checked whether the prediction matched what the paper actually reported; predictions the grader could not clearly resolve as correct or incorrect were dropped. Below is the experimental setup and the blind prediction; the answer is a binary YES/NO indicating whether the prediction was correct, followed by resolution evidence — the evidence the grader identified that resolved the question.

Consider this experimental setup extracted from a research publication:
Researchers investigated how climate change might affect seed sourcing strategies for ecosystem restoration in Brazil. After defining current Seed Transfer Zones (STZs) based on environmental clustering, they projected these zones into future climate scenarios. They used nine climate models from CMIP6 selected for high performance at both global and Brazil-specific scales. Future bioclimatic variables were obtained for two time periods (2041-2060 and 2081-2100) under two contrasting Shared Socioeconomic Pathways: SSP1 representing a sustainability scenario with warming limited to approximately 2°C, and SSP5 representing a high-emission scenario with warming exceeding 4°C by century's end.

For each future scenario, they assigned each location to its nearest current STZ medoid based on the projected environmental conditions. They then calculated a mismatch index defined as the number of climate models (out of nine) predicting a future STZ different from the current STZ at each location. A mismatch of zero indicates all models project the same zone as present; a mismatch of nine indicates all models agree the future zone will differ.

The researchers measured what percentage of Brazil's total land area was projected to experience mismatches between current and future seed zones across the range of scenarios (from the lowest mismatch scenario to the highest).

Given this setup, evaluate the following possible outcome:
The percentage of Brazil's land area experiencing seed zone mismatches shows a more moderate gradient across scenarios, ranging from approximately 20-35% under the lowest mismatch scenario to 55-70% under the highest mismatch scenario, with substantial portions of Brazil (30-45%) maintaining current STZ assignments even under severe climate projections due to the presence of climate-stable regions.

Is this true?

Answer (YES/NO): NO